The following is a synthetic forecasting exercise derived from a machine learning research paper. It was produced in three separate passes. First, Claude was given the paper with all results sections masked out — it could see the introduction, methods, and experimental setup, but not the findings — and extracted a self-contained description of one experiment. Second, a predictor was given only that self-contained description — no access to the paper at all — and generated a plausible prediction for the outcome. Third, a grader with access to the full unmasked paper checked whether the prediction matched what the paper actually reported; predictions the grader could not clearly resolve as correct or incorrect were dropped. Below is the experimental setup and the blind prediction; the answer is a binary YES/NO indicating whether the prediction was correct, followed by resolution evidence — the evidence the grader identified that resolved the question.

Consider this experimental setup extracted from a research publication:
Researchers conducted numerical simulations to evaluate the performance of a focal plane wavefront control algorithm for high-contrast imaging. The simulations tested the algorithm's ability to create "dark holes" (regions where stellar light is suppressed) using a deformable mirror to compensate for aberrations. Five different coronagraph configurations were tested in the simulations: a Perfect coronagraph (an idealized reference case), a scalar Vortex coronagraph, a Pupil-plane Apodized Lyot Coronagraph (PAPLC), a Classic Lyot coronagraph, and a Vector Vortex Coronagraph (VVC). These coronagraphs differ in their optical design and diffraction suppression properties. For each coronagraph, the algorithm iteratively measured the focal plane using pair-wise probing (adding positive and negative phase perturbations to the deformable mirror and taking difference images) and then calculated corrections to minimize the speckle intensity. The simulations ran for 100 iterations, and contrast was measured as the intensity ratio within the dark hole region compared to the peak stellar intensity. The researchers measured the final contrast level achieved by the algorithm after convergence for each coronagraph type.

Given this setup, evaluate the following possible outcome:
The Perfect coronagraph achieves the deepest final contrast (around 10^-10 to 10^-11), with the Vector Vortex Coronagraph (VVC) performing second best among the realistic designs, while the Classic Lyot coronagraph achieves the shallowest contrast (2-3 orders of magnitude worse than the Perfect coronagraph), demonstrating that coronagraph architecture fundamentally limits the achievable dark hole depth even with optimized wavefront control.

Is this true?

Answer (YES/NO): NO